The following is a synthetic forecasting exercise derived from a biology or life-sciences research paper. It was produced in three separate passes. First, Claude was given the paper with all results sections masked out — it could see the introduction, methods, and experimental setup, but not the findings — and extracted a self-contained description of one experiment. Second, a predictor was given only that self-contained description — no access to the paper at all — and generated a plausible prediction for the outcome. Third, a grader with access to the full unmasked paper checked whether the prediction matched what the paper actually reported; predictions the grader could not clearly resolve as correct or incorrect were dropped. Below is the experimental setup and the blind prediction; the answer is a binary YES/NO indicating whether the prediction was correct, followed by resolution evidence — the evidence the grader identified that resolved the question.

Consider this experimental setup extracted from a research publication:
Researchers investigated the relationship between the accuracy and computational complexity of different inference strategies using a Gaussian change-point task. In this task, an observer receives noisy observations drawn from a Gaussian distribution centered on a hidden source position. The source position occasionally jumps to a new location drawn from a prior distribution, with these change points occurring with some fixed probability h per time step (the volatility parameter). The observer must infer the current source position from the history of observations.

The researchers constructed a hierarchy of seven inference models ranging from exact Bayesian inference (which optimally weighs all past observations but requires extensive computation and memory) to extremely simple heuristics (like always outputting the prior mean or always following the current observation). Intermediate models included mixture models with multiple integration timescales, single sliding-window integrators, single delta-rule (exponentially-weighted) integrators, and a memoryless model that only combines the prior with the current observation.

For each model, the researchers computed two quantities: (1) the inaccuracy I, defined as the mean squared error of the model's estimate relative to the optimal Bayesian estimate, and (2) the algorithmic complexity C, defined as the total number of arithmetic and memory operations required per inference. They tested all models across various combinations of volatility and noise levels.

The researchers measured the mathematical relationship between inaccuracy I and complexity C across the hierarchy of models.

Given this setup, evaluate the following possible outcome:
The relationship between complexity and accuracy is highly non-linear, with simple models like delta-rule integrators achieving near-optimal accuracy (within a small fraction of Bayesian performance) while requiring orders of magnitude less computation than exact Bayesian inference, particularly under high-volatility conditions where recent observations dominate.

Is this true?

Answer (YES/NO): NO